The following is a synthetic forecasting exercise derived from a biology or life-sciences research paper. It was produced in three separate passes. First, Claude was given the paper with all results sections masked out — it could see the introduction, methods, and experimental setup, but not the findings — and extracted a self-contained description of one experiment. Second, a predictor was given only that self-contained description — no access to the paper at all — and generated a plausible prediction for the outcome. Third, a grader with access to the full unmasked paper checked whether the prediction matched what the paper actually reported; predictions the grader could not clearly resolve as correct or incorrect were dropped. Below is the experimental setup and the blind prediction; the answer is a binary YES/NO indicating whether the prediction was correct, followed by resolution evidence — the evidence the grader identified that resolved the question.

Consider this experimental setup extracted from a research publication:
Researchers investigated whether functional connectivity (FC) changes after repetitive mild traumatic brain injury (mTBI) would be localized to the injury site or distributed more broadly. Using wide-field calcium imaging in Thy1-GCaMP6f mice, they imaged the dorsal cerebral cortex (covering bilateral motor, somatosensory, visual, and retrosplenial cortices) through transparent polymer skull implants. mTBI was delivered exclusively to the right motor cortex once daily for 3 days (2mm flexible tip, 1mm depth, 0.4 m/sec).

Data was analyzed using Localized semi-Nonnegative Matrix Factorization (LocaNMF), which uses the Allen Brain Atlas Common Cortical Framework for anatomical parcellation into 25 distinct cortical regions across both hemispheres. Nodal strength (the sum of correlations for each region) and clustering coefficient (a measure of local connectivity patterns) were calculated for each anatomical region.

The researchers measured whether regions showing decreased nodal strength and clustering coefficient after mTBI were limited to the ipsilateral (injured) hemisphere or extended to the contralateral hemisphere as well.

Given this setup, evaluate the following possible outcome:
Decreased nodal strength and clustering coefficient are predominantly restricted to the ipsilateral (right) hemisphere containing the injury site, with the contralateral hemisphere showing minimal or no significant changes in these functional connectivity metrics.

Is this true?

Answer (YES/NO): NO